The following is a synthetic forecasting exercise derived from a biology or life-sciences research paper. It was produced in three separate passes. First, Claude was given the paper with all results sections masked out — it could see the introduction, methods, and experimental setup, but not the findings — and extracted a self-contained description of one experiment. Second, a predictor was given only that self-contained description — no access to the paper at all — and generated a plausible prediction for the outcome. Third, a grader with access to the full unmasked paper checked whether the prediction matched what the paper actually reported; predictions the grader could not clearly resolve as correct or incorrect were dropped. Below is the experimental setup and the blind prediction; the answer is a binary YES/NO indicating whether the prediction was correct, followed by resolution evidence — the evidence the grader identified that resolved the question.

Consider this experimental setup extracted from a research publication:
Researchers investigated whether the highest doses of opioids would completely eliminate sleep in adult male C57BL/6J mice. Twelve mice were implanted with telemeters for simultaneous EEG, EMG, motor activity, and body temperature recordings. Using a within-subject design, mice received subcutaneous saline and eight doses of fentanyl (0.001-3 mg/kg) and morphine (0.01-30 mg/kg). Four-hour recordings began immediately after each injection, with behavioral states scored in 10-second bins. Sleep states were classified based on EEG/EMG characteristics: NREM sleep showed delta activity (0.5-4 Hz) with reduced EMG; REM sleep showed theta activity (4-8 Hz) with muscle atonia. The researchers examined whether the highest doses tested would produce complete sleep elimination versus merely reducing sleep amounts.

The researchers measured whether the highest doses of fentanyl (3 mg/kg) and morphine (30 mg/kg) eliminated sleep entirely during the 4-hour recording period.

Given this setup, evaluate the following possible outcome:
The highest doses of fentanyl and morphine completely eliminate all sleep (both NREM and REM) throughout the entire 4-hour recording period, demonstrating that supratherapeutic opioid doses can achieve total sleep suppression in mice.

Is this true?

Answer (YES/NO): YES